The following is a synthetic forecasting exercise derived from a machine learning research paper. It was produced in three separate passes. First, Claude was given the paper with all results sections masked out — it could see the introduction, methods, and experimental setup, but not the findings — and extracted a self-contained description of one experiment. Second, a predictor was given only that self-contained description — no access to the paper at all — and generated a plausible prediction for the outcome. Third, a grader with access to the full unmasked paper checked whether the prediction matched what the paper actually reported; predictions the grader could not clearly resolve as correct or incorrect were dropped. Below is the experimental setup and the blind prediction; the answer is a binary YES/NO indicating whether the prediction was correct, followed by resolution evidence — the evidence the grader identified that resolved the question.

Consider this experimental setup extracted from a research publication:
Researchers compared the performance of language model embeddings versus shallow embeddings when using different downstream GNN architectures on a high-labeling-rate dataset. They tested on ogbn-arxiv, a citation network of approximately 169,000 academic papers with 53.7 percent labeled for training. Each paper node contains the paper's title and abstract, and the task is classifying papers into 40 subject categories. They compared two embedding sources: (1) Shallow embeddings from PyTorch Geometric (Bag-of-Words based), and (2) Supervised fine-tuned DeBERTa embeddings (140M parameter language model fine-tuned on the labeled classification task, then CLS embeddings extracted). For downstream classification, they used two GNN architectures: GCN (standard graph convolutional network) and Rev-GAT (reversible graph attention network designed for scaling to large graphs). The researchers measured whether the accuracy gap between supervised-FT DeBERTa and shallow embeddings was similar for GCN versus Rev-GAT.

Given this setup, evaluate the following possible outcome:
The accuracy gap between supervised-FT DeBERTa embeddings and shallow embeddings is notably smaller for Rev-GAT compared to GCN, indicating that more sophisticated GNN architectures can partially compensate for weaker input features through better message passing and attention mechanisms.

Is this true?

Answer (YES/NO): YES